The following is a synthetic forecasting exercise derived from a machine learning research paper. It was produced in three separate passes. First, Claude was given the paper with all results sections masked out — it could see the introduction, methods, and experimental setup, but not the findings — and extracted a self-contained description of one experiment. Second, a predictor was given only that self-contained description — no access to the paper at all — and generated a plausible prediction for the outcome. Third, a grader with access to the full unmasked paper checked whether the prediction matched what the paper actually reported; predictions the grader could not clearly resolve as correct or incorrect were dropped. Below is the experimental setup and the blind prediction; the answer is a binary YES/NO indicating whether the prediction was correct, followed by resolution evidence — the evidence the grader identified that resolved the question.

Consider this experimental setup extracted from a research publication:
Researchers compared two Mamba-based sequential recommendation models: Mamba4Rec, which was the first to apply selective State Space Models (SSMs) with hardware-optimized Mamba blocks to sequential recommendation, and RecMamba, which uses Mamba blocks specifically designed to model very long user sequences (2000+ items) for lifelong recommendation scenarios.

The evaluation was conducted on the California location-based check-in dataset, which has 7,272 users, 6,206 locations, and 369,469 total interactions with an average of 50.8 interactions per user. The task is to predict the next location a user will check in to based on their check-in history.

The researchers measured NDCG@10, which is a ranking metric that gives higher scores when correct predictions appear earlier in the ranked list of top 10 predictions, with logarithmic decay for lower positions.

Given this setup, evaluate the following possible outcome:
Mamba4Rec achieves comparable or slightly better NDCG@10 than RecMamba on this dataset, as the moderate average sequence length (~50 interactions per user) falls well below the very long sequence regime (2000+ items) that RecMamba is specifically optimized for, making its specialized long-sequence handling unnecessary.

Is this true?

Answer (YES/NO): NO